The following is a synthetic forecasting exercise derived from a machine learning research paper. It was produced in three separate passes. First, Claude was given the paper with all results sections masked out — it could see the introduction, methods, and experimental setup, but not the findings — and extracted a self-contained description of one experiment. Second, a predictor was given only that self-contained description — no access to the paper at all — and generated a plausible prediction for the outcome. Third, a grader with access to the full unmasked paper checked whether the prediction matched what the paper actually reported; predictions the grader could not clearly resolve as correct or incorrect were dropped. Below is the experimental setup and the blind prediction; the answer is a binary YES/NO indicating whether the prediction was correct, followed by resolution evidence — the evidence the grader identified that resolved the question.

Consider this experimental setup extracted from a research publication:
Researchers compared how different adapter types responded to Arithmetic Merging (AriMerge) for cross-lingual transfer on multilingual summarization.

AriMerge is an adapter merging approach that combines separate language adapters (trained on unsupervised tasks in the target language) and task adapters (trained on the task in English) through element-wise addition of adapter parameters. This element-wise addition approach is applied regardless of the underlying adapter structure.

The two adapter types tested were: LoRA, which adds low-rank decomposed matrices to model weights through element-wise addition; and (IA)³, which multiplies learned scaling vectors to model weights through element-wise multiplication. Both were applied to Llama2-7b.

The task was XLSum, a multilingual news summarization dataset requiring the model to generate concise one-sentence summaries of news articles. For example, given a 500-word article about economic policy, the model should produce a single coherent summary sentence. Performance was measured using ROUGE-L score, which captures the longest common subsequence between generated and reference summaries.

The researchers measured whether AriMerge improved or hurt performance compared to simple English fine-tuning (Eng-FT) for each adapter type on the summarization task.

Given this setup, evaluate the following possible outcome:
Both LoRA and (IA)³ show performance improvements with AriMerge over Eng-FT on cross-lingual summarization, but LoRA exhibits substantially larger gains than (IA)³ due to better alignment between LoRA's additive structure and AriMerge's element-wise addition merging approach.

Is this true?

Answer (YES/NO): NO